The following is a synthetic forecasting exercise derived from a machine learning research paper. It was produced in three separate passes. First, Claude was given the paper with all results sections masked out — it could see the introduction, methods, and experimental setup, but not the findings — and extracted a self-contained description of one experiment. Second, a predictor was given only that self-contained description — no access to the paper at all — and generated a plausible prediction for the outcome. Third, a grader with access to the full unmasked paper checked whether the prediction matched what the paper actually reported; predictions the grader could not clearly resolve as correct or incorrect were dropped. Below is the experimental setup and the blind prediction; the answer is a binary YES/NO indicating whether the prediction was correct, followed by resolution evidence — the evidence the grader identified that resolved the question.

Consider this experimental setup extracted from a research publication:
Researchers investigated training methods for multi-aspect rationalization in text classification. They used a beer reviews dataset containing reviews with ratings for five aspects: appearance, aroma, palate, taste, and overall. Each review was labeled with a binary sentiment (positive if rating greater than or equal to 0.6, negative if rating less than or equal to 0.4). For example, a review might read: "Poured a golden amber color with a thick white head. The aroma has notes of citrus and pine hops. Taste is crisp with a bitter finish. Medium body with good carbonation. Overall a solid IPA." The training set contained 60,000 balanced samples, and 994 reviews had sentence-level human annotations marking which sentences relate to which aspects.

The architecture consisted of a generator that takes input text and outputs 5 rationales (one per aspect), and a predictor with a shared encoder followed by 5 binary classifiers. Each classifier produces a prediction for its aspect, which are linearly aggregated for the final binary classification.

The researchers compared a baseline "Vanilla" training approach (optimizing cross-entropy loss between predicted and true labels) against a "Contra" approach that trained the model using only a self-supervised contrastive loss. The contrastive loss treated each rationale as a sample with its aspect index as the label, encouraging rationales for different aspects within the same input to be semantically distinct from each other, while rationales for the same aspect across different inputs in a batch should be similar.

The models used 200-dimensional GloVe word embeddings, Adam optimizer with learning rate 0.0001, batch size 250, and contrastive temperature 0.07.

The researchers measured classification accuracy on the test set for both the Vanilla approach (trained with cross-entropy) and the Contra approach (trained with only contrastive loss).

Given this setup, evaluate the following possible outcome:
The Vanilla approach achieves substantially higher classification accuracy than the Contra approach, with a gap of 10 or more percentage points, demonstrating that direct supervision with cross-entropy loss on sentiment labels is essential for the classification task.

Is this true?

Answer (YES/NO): NO